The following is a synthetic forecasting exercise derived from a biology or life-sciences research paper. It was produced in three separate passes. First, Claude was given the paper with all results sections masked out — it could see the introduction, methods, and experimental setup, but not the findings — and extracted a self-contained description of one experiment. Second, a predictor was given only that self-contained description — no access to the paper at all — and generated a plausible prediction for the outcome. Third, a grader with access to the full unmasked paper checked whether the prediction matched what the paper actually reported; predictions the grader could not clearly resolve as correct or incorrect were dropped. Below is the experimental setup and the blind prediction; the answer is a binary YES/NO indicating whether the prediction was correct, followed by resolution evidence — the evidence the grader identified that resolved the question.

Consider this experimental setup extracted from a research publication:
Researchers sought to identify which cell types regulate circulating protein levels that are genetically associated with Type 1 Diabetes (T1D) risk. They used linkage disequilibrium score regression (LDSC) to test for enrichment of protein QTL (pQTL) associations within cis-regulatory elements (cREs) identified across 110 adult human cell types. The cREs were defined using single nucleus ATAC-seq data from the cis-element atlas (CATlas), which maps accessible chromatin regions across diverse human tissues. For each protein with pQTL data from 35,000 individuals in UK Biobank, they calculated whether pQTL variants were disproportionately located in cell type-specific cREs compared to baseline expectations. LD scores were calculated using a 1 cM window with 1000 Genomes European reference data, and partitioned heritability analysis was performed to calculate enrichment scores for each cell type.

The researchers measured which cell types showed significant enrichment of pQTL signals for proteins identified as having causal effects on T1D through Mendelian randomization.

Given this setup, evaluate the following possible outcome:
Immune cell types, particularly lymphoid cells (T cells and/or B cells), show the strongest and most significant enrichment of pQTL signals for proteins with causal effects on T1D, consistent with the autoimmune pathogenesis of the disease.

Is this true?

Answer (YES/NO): NO